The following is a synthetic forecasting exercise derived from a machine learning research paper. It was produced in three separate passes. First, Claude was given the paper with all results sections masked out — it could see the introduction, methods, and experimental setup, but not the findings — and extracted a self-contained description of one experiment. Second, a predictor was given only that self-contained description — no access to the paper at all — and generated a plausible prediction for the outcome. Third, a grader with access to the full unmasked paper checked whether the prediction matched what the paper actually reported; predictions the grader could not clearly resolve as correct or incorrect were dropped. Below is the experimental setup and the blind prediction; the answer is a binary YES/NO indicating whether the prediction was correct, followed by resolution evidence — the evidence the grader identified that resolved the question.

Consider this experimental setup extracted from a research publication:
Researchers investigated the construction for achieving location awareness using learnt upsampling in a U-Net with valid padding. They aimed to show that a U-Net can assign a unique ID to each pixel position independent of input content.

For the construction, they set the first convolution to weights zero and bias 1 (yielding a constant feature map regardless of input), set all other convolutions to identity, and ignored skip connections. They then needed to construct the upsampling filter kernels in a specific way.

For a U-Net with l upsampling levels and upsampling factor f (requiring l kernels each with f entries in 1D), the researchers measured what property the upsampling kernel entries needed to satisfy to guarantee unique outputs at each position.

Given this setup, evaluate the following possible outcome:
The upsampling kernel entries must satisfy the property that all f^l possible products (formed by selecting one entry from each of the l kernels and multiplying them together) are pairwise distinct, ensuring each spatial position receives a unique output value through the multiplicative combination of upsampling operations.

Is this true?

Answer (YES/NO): YES